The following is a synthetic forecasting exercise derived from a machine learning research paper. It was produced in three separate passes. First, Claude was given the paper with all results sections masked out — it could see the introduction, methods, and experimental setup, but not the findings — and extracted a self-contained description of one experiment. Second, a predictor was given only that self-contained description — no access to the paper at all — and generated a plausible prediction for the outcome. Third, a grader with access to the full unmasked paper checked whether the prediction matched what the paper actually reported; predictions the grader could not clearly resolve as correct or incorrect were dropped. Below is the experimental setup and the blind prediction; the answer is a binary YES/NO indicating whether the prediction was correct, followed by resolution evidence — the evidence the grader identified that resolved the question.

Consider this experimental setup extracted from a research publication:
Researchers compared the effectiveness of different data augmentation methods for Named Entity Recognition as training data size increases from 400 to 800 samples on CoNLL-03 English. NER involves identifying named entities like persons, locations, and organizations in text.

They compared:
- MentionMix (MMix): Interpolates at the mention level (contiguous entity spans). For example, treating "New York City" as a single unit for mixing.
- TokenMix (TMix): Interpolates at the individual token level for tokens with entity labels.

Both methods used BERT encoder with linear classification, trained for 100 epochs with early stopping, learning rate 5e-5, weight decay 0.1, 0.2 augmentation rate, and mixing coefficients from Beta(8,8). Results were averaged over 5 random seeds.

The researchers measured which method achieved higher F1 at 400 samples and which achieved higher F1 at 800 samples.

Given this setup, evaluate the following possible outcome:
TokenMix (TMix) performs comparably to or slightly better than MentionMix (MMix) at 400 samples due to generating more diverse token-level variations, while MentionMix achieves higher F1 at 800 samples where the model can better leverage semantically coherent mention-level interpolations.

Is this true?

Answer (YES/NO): NO